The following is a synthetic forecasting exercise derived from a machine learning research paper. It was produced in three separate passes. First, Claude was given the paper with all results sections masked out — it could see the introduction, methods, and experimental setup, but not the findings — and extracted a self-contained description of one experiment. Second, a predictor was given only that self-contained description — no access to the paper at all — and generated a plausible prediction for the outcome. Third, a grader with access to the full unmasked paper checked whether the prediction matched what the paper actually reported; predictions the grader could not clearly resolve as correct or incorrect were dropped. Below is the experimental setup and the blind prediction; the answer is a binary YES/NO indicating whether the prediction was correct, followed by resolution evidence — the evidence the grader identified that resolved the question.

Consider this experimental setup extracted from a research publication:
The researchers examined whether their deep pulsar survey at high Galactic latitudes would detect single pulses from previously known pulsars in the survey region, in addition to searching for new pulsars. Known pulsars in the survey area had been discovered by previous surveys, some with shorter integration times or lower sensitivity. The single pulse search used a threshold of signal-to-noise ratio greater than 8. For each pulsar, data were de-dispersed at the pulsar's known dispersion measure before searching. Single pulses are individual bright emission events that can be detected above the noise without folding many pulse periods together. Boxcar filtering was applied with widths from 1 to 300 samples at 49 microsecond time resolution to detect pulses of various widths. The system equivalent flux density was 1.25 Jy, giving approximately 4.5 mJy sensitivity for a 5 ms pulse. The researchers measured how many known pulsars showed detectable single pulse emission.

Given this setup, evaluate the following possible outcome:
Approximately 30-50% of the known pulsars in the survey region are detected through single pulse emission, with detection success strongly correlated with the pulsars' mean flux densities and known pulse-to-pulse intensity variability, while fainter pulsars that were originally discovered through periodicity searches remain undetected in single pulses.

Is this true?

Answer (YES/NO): NO